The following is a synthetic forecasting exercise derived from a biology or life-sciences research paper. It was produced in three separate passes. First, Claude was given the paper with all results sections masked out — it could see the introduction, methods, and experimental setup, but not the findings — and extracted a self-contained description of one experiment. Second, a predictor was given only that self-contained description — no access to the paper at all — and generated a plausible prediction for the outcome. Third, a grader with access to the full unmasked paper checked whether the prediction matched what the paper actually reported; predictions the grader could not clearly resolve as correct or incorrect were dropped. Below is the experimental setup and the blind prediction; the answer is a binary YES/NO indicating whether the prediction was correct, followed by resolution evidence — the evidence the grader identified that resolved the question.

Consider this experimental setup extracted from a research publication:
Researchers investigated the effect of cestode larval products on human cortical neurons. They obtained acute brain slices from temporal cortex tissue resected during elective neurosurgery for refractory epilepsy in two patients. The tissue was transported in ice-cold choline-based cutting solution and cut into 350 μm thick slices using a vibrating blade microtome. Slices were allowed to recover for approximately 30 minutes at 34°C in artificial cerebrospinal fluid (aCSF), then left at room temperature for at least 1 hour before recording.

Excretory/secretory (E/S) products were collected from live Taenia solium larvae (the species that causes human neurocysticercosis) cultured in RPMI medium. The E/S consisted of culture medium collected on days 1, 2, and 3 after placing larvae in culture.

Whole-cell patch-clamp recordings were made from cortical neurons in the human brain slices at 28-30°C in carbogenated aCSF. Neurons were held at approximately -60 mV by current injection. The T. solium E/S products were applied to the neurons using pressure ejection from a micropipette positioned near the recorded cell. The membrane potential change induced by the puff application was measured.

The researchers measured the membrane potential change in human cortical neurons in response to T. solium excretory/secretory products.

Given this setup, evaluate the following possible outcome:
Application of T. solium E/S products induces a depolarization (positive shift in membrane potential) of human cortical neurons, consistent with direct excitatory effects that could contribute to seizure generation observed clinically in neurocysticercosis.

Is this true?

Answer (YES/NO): YES